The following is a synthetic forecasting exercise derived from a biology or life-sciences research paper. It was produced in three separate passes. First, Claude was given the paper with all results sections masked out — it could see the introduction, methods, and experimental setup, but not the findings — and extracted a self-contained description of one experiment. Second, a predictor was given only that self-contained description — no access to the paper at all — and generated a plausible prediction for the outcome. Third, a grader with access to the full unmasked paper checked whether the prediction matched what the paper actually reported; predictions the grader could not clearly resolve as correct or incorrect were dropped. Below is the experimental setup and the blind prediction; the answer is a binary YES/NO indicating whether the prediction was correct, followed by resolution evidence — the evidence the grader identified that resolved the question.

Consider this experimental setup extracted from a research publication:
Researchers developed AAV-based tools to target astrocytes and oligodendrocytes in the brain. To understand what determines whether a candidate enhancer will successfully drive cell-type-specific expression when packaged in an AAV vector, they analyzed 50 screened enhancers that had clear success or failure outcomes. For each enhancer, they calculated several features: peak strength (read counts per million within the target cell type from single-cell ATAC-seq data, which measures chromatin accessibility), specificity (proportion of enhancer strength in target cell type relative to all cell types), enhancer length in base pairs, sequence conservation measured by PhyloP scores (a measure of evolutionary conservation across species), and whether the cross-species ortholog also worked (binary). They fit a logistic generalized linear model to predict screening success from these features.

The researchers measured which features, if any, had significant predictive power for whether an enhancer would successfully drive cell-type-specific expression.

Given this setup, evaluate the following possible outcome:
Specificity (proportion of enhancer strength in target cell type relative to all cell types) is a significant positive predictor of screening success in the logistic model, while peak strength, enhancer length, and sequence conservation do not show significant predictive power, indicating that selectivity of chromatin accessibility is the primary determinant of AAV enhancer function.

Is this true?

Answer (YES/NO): NO